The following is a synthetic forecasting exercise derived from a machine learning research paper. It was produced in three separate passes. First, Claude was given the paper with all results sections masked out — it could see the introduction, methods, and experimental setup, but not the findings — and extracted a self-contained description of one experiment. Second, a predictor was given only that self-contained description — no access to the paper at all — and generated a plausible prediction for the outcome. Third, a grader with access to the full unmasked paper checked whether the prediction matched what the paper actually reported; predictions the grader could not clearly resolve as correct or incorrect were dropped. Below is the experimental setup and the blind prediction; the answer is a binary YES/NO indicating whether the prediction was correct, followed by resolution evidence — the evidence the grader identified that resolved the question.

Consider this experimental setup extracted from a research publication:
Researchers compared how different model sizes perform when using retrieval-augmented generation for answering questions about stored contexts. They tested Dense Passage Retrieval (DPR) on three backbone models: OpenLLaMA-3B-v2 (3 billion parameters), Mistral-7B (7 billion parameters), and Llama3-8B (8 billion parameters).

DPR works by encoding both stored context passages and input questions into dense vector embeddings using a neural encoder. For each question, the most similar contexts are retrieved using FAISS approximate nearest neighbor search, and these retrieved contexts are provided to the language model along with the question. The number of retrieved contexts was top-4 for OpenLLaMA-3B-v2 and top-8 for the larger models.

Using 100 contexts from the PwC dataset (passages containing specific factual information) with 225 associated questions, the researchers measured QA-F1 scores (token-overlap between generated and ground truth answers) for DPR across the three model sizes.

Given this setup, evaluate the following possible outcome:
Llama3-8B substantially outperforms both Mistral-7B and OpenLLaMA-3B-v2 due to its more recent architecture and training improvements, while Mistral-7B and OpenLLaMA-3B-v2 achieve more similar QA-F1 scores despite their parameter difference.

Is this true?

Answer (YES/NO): NO